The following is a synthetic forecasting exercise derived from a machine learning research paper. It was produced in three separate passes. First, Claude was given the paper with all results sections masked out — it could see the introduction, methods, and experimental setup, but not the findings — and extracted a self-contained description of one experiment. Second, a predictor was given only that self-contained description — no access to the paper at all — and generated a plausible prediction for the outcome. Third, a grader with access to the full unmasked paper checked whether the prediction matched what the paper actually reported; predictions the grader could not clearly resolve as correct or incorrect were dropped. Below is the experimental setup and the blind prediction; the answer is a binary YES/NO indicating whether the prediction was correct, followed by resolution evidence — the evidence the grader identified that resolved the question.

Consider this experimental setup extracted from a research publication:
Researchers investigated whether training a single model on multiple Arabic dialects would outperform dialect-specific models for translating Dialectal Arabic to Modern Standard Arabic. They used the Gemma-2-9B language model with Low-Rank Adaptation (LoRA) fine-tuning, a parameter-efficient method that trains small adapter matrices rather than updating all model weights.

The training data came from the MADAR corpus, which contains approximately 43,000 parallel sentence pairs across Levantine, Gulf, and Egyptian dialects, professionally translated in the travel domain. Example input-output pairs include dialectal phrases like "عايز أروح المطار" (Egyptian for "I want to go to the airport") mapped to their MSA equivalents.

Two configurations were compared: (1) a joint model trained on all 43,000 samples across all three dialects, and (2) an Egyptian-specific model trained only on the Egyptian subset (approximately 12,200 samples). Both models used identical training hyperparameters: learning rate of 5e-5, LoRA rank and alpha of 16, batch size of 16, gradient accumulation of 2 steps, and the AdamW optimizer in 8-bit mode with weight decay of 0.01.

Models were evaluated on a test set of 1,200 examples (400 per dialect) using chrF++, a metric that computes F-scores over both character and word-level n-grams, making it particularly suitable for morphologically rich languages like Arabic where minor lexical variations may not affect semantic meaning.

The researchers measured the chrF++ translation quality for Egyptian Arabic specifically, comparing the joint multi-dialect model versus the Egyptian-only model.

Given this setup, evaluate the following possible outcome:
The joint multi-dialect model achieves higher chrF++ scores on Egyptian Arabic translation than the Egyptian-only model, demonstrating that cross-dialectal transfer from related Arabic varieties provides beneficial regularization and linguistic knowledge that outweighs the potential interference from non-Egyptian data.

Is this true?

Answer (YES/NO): YES